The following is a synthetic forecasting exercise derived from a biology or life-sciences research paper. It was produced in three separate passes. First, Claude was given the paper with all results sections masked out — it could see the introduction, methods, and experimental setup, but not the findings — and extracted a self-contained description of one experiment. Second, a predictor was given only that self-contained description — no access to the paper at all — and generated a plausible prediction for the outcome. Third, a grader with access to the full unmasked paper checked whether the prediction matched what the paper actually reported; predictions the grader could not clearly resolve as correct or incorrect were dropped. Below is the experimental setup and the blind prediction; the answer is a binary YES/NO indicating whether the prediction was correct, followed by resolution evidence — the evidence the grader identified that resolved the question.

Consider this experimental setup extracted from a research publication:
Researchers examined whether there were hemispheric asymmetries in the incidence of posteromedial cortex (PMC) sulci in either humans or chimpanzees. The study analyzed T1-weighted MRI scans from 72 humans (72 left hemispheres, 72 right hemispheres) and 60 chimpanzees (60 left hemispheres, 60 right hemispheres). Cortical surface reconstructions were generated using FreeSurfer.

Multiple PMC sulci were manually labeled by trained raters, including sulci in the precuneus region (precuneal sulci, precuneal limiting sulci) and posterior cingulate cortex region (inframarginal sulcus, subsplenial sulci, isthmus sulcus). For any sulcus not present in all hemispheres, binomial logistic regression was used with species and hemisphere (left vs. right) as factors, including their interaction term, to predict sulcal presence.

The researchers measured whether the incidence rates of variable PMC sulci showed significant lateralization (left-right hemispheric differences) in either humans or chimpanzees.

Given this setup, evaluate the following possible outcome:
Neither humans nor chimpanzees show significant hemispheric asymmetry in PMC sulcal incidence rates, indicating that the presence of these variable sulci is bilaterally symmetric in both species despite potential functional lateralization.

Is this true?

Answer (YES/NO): YES